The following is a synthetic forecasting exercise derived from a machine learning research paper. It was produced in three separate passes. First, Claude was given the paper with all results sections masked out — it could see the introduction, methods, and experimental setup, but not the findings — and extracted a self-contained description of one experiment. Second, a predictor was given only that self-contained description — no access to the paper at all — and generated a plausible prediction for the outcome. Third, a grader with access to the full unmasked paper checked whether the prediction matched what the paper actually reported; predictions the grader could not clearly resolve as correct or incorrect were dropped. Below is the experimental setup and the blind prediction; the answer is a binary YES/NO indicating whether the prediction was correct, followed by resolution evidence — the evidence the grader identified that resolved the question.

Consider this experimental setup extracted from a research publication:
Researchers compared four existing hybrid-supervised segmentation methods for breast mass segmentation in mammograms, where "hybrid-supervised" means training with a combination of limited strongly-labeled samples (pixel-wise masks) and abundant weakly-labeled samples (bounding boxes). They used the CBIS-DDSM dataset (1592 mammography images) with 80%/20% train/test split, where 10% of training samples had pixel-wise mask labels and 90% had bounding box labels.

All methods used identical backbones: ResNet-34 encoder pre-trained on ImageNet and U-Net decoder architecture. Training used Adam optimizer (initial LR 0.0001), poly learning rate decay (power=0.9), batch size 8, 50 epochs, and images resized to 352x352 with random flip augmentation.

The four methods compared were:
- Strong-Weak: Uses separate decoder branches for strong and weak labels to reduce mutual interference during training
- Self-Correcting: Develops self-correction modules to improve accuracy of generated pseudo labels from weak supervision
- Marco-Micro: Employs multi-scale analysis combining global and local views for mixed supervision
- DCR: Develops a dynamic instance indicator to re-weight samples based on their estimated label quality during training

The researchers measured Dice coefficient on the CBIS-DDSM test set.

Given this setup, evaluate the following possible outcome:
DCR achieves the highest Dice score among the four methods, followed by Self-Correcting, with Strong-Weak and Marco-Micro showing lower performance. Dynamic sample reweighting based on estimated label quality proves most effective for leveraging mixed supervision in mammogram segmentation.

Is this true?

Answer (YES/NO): NO